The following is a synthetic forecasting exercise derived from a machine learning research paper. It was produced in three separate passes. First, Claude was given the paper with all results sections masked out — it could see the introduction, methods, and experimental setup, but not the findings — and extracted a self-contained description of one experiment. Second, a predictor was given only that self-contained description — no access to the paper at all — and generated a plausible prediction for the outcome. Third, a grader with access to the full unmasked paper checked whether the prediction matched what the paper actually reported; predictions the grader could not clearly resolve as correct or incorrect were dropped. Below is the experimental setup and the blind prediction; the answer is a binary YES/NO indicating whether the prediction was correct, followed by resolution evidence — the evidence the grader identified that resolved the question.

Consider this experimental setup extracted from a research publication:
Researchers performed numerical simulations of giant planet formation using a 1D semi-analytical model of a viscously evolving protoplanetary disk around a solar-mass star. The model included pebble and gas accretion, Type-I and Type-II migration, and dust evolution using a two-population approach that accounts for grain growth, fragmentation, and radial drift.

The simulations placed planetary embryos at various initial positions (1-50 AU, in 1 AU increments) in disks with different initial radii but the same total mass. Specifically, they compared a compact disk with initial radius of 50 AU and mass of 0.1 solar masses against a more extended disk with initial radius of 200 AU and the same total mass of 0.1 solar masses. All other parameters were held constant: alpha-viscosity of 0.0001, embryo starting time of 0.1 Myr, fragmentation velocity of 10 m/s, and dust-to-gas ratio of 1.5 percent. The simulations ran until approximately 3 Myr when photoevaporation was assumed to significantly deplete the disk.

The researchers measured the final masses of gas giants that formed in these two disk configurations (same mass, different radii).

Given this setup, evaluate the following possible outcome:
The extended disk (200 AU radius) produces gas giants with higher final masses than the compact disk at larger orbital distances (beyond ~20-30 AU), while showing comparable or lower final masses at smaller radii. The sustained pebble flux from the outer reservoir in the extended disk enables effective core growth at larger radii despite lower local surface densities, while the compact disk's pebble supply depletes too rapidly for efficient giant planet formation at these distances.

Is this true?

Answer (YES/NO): YES